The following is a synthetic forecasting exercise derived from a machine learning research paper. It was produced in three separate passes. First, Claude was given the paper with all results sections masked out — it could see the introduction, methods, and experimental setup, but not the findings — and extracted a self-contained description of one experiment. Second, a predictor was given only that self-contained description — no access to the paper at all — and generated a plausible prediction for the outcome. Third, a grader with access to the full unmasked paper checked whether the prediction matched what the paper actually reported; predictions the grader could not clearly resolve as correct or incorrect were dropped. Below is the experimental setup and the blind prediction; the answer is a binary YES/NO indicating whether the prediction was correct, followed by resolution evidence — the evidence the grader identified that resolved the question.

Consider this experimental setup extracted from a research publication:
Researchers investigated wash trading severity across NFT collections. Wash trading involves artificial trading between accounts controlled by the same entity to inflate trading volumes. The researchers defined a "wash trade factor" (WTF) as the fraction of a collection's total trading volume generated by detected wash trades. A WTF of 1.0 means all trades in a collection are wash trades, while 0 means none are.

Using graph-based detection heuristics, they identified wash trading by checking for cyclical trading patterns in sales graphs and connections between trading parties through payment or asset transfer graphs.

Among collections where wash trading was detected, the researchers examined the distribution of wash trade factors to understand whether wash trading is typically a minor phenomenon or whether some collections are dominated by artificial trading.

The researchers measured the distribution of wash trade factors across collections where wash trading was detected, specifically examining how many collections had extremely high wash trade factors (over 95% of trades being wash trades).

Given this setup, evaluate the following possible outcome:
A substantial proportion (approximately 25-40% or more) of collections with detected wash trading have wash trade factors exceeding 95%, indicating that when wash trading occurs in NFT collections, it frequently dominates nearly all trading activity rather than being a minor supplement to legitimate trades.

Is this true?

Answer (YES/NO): YES